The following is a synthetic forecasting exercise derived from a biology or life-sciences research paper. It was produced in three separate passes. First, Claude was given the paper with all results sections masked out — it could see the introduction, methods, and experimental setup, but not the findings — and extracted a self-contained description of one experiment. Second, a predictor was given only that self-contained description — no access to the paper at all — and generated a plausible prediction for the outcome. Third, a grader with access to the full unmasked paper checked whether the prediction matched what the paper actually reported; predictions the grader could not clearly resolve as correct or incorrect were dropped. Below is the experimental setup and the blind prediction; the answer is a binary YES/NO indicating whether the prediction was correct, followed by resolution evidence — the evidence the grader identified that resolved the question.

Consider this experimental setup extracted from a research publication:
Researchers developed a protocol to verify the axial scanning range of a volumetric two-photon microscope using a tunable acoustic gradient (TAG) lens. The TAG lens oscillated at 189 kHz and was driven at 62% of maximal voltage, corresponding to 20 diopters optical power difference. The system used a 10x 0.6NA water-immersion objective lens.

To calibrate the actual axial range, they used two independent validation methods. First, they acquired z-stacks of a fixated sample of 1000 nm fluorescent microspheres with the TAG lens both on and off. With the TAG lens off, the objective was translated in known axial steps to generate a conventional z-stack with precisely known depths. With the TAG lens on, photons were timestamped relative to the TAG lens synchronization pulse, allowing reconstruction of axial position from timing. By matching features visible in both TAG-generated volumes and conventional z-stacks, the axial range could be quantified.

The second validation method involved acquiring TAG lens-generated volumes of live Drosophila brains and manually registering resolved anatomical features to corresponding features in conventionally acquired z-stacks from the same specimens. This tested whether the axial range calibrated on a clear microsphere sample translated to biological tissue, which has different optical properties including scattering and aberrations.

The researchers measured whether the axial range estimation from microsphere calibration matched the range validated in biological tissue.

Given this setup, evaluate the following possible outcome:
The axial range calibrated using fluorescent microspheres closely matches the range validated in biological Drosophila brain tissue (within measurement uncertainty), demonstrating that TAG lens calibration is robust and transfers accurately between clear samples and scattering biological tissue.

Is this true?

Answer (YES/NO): YES